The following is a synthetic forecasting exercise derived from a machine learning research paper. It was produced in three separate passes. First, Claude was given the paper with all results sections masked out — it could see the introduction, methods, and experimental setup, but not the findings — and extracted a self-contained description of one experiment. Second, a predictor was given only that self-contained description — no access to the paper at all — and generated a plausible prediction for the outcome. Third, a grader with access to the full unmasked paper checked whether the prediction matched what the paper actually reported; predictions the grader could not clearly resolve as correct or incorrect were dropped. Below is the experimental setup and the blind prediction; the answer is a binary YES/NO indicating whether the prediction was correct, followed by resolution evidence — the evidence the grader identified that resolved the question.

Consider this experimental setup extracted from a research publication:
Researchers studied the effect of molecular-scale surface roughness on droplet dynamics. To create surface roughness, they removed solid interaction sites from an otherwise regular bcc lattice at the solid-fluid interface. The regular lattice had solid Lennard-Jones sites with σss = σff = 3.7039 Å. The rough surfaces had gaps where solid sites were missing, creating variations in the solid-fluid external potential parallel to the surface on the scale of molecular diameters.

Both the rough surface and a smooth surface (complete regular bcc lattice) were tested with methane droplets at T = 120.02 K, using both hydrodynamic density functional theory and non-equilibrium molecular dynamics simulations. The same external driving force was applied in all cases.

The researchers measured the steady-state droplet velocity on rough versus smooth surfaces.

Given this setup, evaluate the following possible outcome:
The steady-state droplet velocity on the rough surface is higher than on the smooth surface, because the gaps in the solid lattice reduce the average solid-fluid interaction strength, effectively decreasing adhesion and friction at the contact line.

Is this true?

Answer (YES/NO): NO